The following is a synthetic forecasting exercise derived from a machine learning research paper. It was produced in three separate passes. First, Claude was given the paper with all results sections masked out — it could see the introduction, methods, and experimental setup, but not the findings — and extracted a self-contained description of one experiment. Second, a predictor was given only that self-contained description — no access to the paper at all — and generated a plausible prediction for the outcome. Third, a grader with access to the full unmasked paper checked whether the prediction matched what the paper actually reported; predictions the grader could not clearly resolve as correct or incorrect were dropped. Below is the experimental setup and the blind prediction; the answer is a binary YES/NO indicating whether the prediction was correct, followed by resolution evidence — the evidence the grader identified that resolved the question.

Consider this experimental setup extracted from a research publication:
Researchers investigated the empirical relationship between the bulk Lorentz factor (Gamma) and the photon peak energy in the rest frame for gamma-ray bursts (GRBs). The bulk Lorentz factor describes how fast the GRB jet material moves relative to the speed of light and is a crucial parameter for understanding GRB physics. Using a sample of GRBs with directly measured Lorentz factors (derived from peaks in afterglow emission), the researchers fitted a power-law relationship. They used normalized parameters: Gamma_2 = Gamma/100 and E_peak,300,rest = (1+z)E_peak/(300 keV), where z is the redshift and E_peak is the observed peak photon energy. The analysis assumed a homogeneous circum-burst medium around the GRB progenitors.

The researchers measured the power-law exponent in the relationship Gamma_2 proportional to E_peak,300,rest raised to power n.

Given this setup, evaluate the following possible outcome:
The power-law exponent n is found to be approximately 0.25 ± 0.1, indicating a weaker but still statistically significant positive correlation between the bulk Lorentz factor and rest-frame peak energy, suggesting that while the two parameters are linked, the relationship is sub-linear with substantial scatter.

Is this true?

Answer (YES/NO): NO